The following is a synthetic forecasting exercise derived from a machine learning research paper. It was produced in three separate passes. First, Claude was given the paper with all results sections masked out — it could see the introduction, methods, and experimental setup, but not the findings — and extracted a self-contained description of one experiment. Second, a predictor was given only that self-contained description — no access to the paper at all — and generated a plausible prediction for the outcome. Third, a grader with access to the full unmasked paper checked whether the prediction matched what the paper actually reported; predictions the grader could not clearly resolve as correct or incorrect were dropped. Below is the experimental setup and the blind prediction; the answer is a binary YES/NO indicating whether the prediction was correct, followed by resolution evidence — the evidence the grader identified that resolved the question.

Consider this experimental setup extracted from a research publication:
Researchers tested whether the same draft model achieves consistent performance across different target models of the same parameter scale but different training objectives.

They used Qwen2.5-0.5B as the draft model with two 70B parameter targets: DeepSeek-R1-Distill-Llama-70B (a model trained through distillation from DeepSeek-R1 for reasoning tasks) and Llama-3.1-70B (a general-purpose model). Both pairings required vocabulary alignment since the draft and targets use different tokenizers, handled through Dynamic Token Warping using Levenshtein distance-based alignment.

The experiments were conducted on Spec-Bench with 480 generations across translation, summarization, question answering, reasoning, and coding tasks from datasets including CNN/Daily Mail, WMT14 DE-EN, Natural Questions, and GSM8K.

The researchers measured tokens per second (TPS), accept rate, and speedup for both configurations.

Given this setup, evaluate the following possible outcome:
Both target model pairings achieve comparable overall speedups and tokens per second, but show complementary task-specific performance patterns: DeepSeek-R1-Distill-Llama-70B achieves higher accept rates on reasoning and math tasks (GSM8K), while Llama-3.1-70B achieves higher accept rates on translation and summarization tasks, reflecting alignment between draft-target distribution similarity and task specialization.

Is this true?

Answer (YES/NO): NO